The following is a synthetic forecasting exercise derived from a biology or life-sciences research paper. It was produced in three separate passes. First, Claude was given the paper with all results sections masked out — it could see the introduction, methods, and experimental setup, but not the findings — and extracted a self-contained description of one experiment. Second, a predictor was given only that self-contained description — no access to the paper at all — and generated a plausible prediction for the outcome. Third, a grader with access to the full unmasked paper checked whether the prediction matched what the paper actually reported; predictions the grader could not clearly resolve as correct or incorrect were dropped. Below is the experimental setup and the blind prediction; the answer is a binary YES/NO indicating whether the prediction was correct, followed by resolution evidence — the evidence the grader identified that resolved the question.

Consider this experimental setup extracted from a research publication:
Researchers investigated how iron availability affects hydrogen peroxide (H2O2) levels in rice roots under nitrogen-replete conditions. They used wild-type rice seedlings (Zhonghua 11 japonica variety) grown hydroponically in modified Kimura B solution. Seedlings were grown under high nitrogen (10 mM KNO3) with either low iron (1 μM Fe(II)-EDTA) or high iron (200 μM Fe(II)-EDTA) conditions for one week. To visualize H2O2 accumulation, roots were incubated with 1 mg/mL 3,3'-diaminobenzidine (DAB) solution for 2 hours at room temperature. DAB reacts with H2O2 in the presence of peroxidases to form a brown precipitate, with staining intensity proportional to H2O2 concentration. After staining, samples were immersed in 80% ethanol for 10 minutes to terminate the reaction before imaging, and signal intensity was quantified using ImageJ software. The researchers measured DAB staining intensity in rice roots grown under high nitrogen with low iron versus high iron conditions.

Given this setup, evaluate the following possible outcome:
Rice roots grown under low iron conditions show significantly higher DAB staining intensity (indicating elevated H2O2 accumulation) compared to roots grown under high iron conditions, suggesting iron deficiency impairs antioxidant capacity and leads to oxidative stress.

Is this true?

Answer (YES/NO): YES